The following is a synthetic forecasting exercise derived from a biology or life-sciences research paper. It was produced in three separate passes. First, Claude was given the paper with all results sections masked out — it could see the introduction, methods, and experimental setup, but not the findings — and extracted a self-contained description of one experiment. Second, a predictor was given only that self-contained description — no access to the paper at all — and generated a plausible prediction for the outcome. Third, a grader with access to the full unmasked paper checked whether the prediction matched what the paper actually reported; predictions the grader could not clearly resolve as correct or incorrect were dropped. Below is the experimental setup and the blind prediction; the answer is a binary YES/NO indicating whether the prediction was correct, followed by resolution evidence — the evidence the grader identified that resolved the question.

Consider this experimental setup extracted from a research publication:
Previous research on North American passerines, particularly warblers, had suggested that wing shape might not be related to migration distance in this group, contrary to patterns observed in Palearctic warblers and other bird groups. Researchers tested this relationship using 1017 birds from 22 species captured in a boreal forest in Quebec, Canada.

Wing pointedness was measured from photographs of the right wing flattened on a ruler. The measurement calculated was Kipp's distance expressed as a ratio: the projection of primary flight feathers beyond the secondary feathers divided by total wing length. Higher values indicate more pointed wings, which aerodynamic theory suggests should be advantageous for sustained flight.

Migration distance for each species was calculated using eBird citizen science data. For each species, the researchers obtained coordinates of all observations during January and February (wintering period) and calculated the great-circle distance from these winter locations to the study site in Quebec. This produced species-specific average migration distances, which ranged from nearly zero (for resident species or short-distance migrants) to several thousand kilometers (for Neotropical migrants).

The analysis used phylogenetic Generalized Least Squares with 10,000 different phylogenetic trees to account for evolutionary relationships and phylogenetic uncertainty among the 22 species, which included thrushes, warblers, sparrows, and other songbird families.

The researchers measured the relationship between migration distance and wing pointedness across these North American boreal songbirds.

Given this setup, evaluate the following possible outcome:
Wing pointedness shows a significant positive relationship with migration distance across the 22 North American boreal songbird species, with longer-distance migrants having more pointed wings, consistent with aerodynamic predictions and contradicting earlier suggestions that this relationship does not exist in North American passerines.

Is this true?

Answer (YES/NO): YES